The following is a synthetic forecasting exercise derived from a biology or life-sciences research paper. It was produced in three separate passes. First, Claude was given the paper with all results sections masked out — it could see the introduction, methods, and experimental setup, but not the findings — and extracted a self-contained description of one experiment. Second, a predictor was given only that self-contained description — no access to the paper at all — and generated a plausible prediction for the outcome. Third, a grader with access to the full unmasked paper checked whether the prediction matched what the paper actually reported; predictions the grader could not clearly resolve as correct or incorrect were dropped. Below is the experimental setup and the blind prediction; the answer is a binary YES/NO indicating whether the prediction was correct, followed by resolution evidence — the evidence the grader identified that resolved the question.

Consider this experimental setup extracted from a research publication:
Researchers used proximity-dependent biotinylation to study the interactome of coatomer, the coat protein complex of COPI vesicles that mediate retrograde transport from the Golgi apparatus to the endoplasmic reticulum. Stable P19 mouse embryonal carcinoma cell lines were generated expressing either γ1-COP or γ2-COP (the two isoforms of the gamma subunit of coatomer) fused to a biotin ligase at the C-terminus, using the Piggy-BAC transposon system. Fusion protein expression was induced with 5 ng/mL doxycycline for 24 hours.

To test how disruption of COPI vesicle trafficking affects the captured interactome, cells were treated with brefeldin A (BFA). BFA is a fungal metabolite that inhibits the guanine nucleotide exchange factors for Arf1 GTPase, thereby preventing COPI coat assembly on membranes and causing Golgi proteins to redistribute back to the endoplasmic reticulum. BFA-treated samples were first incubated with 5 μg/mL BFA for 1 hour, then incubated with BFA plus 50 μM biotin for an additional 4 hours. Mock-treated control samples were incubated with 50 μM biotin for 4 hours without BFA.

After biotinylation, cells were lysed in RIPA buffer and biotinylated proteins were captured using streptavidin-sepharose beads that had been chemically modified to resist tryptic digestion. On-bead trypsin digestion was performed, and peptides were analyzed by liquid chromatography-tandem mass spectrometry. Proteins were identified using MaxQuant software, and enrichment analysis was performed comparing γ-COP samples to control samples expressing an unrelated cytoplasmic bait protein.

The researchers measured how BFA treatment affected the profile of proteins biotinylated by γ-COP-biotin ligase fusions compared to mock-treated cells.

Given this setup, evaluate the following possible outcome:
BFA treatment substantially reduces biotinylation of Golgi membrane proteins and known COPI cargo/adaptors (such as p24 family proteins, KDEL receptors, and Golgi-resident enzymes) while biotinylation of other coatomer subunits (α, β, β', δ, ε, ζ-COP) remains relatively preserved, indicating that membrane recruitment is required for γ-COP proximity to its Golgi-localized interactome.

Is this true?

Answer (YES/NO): NO